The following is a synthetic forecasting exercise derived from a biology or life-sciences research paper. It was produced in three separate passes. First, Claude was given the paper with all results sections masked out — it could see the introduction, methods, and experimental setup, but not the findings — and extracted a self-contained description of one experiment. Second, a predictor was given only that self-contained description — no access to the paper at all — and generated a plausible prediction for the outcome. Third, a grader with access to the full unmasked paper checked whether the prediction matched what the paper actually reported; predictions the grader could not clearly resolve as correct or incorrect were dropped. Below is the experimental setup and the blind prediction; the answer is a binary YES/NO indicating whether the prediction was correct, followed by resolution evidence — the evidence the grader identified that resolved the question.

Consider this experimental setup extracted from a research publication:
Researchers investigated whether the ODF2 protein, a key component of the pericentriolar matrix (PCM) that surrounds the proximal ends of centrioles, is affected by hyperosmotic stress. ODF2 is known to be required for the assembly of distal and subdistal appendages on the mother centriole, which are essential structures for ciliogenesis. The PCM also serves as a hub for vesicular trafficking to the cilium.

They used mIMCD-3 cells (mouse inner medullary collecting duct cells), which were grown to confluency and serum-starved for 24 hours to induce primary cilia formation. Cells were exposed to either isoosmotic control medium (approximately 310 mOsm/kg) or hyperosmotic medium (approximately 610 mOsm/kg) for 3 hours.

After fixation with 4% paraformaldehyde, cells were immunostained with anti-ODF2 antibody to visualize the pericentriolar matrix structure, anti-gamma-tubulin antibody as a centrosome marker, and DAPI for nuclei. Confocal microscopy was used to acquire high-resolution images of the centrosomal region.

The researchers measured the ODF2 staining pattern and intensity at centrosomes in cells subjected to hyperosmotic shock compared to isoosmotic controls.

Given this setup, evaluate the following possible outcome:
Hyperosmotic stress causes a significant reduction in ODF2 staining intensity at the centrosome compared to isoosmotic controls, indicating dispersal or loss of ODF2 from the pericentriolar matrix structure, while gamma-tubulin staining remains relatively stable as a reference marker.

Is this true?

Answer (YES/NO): YES